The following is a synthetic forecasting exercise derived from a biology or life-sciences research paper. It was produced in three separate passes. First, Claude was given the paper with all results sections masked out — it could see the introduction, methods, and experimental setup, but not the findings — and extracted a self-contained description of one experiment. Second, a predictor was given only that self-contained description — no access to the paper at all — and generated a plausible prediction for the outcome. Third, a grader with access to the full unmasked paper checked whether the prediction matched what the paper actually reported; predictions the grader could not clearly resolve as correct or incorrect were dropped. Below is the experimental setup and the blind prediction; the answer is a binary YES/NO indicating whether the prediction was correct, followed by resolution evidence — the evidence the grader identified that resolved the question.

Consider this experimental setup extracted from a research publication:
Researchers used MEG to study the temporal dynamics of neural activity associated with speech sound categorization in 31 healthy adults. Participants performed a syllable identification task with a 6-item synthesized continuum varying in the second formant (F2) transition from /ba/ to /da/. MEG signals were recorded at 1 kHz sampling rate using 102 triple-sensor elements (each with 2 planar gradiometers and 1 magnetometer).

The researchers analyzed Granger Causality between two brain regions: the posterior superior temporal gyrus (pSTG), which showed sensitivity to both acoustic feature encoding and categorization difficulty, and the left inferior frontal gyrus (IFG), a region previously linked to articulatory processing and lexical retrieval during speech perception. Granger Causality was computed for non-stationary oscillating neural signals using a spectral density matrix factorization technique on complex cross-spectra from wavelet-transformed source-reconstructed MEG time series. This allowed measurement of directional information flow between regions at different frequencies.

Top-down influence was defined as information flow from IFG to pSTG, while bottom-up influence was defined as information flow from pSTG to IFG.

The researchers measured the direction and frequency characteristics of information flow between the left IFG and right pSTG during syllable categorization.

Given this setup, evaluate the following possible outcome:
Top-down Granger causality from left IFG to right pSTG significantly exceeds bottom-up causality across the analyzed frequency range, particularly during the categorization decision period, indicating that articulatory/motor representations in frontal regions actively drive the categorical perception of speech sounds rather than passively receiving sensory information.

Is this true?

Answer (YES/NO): NO